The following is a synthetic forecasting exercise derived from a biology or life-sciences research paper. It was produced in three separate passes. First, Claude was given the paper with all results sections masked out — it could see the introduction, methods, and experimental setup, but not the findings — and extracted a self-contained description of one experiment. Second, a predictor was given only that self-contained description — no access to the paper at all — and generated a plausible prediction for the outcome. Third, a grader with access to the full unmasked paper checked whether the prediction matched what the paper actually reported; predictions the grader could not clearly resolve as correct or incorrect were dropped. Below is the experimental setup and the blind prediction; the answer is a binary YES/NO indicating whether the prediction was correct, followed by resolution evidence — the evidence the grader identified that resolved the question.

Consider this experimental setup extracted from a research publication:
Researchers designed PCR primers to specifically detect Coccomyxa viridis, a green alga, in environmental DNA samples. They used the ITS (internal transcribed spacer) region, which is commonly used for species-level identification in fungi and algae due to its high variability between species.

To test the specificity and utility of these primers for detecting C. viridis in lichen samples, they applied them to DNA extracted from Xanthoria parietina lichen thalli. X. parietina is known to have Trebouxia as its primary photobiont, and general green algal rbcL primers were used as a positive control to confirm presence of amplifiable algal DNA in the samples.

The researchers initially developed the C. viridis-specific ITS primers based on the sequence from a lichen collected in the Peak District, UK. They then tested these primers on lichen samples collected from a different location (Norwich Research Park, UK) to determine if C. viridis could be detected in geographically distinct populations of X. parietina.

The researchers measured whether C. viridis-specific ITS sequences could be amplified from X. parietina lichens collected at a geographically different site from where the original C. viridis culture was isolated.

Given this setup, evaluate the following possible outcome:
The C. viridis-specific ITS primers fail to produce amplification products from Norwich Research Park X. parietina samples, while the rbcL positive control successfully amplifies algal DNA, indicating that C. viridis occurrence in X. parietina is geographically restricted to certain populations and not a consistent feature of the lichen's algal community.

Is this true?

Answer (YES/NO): NO